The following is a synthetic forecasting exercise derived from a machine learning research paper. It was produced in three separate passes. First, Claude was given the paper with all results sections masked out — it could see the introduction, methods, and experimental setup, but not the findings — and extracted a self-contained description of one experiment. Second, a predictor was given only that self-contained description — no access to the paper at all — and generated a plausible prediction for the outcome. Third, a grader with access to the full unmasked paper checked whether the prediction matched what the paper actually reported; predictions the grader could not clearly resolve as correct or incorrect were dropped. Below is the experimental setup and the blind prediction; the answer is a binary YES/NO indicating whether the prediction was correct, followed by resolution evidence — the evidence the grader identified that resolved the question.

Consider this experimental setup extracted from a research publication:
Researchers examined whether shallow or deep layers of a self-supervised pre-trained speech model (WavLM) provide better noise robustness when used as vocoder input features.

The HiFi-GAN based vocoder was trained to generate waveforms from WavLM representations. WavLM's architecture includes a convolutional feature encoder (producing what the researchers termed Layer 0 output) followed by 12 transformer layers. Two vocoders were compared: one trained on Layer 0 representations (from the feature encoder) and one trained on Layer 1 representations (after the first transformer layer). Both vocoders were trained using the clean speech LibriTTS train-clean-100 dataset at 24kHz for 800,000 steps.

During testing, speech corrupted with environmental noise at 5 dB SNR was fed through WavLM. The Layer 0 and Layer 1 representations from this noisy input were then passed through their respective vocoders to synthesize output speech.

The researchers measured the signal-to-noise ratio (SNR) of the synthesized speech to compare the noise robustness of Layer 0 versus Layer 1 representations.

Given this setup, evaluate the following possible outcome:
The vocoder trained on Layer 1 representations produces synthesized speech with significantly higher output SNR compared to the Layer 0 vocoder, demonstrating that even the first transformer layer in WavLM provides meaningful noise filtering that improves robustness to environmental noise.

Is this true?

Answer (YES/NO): NO